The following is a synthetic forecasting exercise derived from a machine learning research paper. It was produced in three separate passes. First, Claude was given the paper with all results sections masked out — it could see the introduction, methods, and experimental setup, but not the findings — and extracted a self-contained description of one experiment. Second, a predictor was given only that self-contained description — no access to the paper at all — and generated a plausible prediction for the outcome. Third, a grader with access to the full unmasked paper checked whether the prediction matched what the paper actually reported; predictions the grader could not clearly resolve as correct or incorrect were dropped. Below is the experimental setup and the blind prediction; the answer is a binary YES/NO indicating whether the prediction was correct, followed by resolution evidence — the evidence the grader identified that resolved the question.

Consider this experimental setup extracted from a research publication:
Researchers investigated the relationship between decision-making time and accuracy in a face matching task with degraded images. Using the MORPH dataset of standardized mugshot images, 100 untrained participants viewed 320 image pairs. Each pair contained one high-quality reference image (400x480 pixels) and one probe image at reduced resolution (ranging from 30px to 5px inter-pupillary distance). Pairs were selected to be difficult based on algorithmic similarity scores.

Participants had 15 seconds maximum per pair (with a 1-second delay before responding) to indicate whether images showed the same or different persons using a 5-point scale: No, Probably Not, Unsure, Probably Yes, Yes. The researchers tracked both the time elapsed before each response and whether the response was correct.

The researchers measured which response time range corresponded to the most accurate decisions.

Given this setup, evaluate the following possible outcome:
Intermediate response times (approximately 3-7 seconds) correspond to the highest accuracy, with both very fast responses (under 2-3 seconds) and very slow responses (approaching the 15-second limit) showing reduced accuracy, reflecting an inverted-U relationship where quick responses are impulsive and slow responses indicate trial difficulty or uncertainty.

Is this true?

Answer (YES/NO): NO